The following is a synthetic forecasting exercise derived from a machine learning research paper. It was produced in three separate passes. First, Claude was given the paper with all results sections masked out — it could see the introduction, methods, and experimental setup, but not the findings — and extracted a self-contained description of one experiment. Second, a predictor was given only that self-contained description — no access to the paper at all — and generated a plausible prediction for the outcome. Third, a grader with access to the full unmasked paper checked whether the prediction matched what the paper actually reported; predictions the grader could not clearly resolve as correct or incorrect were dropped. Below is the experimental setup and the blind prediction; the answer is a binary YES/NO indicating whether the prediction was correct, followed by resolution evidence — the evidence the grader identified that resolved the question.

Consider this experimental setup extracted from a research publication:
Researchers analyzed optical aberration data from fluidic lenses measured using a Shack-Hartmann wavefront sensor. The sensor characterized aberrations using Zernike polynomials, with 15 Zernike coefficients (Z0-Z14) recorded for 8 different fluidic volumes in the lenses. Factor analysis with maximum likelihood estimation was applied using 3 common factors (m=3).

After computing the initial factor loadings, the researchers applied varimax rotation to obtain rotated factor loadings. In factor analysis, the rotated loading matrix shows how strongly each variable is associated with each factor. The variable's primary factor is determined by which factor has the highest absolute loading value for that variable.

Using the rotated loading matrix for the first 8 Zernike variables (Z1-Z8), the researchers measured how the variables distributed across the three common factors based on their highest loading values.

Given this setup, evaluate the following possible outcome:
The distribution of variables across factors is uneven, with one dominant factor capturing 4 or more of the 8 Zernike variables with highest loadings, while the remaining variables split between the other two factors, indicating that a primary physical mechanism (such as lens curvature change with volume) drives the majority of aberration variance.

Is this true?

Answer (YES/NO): NO